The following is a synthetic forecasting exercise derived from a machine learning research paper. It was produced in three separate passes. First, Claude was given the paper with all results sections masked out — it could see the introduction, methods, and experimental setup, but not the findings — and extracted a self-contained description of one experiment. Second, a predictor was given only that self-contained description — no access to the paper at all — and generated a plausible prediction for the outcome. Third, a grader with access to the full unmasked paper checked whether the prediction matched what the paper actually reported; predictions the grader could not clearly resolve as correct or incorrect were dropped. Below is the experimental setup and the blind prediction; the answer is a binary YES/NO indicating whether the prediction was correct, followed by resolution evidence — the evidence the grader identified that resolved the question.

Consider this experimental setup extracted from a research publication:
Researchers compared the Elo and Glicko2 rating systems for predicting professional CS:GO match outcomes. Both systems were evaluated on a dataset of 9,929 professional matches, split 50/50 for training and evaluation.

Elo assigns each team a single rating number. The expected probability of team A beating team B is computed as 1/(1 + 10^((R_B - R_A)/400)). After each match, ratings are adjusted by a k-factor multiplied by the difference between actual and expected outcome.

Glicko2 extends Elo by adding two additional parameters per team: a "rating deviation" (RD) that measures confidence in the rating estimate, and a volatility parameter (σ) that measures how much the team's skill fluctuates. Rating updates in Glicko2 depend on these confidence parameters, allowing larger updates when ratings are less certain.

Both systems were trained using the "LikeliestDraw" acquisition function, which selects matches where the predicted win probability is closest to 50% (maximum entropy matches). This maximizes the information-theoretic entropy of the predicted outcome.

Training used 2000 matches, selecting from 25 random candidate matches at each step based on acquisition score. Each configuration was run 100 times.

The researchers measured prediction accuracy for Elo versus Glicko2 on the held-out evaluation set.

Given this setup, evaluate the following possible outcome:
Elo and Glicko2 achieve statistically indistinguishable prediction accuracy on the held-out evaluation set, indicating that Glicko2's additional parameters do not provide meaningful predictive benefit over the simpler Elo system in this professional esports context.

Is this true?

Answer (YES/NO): NO